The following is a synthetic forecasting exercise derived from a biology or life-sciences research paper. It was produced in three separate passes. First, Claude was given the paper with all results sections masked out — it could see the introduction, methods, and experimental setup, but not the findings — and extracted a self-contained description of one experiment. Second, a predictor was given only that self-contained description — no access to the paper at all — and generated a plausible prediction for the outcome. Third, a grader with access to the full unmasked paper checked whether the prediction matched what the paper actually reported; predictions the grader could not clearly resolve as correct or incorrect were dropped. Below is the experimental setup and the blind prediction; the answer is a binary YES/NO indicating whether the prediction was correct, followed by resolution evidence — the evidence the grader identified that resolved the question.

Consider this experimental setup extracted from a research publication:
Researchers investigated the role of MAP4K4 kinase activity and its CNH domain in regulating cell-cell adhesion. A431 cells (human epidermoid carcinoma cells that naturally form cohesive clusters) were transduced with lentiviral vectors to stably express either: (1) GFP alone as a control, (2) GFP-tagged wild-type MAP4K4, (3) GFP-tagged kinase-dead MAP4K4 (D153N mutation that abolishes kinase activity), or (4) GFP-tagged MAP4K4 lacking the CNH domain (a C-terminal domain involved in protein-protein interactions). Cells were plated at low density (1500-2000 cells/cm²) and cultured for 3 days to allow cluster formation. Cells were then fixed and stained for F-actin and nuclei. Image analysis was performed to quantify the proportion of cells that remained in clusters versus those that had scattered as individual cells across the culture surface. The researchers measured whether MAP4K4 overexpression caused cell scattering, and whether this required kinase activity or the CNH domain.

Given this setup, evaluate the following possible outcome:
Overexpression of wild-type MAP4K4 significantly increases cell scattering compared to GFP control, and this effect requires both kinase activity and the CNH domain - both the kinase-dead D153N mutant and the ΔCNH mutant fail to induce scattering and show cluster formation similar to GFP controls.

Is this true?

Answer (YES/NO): YES